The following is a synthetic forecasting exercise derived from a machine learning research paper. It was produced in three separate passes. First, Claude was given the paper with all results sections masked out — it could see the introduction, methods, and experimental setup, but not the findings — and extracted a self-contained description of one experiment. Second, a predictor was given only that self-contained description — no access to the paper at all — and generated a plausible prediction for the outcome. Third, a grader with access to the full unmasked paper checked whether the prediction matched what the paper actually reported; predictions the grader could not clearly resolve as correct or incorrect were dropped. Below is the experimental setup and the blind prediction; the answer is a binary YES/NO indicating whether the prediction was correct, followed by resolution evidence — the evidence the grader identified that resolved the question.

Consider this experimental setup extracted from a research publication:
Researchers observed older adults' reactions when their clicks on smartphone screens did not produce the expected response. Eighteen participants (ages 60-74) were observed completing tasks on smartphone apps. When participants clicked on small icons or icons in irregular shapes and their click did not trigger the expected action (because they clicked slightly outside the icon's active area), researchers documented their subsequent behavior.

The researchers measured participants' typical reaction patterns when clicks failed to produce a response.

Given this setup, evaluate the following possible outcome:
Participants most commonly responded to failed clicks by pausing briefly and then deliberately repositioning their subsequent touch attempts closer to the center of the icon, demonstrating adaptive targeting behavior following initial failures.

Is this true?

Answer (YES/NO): NO